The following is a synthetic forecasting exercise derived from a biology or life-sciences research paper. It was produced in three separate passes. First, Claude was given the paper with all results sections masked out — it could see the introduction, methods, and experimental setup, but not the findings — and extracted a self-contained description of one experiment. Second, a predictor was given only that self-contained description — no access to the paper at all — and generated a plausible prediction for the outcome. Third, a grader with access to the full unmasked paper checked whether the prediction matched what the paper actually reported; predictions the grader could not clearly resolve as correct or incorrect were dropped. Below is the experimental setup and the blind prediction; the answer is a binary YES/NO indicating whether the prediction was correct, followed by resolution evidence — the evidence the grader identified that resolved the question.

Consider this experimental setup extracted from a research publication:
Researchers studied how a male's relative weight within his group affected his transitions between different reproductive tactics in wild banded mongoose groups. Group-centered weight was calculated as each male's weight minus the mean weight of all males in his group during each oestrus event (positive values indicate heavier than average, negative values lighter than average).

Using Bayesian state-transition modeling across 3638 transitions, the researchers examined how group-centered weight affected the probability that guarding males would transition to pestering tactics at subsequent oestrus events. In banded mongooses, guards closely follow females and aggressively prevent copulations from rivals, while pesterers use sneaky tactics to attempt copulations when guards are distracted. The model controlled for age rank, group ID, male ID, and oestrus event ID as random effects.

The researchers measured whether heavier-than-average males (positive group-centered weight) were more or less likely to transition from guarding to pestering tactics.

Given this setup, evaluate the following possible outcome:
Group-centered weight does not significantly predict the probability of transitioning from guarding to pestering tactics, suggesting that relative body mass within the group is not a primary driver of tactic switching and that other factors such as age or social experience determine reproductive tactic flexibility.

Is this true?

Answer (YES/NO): NO